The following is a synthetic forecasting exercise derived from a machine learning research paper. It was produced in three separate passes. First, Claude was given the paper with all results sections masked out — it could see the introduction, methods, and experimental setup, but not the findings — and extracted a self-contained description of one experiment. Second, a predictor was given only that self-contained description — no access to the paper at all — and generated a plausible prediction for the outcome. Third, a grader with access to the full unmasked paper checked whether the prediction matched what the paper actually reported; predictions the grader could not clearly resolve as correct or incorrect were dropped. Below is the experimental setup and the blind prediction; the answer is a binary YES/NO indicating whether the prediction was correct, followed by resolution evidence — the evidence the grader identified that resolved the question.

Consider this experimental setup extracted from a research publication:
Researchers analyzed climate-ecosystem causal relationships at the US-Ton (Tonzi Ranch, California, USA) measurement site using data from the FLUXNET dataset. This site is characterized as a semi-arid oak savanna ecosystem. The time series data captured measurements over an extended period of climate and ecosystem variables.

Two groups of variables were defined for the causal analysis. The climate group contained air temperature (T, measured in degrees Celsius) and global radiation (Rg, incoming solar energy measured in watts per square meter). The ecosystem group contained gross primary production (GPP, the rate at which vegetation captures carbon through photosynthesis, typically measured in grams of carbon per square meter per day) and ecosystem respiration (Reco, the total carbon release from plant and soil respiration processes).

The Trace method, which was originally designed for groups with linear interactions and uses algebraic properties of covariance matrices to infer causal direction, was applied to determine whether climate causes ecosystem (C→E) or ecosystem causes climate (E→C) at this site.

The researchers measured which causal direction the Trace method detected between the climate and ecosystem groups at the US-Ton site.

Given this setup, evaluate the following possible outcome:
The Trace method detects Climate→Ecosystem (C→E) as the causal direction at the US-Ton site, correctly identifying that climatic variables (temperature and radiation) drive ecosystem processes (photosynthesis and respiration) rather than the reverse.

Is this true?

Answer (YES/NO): NO